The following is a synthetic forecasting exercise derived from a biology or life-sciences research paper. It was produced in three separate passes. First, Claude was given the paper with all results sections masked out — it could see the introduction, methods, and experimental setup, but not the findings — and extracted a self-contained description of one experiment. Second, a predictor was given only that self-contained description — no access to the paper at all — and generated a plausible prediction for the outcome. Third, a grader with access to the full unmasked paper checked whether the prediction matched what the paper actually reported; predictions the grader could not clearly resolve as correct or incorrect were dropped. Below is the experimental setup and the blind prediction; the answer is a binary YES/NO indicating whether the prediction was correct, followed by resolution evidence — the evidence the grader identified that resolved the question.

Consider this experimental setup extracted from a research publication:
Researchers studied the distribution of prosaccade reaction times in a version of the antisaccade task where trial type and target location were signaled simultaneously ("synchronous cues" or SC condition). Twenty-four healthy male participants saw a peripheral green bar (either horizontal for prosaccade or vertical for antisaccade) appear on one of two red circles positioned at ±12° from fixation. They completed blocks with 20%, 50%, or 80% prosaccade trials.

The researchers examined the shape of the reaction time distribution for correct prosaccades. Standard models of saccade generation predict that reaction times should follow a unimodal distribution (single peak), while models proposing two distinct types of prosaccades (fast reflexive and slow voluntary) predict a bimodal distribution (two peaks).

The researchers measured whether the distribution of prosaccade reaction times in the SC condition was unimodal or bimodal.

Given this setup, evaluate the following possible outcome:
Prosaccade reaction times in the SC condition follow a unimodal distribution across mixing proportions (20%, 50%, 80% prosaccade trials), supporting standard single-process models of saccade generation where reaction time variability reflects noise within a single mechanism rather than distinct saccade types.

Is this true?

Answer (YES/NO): NO